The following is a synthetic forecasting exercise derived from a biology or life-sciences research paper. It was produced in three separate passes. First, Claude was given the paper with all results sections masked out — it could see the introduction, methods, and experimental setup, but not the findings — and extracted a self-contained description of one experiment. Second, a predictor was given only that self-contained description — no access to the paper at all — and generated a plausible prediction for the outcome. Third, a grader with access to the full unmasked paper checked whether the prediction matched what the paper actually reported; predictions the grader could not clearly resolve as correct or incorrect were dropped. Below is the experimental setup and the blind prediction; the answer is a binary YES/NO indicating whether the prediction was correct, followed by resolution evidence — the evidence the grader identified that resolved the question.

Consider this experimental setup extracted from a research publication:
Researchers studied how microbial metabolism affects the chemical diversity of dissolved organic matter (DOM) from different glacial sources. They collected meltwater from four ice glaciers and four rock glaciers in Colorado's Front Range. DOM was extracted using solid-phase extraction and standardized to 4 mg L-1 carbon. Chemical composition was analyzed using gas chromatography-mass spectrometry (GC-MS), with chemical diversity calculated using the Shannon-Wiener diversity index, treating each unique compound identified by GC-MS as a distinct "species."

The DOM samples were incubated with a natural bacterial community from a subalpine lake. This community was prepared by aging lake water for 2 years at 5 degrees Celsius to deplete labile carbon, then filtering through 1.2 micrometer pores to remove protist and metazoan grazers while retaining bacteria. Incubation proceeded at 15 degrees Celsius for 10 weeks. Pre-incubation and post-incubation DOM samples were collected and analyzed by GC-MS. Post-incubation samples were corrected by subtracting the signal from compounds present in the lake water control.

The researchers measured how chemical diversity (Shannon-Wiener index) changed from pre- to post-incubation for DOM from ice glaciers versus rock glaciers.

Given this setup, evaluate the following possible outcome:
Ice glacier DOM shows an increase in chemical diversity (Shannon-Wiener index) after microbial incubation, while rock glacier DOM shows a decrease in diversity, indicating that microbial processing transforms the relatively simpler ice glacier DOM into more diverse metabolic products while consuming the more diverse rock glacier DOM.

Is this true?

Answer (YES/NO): YES